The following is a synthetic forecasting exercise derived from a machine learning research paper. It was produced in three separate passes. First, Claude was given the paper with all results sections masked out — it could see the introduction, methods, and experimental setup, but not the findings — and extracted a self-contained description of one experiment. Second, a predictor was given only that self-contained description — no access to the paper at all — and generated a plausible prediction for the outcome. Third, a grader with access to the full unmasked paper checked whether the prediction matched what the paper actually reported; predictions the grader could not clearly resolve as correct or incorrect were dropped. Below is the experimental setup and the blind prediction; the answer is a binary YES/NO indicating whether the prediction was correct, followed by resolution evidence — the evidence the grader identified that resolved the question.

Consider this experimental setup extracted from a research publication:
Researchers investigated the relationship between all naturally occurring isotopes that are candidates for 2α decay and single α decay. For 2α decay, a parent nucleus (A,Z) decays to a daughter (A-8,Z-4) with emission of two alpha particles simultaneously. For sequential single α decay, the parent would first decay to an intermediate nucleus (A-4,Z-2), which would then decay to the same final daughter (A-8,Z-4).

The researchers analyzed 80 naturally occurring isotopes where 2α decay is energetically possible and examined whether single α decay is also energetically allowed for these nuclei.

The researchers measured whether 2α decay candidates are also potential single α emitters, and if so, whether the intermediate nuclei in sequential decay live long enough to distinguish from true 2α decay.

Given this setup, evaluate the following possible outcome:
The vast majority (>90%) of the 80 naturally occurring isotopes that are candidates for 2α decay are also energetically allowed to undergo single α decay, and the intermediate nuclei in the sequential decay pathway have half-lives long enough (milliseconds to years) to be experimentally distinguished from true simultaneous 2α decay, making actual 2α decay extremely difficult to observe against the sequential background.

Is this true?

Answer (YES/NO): NO